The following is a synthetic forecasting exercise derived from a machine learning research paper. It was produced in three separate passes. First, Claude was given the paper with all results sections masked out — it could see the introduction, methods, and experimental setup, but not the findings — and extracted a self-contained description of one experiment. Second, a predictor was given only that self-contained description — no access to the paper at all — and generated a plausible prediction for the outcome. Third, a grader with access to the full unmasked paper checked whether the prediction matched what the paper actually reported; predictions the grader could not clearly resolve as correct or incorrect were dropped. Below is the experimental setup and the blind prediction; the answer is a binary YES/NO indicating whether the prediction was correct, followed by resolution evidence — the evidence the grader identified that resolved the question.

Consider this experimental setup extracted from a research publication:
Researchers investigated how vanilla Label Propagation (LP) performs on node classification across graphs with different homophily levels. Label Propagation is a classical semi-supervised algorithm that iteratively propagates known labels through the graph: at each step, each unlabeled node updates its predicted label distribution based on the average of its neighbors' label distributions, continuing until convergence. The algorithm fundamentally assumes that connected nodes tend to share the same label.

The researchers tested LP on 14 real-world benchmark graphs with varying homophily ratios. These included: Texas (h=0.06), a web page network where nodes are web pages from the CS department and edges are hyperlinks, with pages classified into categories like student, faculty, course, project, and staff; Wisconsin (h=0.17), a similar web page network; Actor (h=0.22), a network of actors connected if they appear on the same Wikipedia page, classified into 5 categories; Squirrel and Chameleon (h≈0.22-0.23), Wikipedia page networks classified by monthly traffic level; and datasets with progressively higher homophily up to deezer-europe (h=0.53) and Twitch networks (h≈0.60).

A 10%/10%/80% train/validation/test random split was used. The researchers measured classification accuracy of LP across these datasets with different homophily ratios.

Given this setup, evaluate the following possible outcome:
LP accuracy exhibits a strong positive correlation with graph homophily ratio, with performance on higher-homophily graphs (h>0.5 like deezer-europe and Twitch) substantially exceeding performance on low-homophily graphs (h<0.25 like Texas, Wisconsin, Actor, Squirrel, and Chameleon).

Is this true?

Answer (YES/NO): YES